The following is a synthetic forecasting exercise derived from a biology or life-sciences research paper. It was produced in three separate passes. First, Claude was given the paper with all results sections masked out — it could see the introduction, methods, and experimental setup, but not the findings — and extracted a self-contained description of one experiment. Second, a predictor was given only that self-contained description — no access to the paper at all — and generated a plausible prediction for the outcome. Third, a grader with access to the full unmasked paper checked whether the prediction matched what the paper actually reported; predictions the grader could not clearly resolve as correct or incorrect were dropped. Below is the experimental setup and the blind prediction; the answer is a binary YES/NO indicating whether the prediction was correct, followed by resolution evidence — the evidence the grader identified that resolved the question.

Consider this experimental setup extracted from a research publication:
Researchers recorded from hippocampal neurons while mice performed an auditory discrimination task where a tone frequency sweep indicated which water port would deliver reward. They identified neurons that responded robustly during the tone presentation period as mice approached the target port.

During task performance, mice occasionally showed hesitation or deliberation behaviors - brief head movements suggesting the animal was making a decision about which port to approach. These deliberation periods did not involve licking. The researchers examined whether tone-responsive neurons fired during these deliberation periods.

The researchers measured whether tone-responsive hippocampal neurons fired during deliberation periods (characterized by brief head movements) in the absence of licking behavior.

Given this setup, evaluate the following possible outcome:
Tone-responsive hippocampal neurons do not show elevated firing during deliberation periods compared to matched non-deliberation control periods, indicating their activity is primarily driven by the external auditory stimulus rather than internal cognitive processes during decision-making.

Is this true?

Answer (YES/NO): NO